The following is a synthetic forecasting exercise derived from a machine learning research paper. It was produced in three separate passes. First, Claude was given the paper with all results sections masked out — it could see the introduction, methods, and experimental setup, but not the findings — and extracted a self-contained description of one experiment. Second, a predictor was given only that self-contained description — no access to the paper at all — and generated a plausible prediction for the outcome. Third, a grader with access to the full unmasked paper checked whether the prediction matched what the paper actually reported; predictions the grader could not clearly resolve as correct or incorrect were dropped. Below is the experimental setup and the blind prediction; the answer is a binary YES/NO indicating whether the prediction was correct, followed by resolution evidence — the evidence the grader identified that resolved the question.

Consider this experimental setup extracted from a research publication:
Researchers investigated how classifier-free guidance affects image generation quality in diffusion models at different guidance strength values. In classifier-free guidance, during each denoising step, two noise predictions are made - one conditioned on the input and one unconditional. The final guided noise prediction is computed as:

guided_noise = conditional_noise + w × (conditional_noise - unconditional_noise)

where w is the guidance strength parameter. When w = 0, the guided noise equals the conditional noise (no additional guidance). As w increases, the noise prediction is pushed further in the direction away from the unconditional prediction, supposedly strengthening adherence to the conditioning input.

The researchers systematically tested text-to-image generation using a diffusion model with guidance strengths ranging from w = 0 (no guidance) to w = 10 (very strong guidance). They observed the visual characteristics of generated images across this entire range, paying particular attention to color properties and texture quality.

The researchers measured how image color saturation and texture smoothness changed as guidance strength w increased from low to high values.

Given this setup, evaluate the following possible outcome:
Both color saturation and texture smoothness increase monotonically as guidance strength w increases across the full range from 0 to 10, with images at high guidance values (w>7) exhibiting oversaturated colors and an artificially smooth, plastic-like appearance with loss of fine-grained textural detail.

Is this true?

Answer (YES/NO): YES